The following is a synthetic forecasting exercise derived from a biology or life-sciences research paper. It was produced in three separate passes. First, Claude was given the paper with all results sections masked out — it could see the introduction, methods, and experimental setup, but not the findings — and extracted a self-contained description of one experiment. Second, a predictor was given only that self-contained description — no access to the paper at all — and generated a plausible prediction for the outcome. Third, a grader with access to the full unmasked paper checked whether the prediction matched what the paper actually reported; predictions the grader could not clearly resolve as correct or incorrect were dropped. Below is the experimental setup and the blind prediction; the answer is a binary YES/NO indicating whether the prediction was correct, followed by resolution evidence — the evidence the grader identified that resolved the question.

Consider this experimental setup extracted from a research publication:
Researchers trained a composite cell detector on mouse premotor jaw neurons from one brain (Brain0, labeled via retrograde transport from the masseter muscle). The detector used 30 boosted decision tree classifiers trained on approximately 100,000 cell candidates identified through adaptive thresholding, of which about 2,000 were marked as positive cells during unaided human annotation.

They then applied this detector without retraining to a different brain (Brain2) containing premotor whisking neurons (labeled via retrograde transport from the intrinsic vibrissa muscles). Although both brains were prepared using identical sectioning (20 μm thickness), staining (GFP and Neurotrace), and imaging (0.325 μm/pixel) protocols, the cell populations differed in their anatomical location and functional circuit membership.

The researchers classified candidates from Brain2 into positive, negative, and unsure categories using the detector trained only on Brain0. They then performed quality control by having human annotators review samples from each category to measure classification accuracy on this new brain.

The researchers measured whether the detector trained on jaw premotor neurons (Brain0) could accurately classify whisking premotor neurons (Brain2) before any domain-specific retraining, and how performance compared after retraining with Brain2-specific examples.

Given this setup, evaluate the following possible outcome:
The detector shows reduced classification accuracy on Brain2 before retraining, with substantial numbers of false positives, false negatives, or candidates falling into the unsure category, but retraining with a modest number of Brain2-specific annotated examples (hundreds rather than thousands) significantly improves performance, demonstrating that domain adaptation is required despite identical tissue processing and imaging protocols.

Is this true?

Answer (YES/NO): YES